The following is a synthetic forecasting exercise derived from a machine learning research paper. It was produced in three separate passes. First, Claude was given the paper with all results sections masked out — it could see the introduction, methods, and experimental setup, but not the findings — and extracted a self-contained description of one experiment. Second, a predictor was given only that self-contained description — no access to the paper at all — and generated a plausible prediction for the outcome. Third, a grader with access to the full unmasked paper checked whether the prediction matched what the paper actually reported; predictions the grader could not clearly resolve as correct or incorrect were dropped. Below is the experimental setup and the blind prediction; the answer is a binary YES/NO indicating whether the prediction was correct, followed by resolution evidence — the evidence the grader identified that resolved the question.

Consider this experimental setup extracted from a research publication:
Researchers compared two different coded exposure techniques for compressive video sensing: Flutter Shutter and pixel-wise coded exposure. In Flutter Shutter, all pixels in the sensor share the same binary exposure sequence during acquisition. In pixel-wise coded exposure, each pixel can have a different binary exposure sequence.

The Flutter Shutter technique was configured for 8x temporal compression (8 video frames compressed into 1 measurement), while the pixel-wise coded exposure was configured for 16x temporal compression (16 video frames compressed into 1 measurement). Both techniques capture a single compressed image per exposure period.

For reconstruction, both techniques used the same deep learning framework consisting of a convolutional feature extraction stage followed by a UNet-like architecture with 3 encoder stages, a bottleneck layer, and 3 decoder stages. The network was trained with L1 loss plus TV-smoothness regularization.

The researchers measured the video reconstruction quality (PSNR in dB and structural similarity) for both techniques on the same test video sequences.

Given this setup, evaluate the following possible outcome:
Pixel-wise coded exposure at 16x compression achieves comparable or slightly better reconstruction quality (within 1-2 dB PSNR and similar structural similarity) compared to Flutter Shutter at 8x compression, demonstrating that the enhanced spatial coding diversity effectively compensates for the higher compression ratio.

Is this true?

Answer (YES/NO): NO